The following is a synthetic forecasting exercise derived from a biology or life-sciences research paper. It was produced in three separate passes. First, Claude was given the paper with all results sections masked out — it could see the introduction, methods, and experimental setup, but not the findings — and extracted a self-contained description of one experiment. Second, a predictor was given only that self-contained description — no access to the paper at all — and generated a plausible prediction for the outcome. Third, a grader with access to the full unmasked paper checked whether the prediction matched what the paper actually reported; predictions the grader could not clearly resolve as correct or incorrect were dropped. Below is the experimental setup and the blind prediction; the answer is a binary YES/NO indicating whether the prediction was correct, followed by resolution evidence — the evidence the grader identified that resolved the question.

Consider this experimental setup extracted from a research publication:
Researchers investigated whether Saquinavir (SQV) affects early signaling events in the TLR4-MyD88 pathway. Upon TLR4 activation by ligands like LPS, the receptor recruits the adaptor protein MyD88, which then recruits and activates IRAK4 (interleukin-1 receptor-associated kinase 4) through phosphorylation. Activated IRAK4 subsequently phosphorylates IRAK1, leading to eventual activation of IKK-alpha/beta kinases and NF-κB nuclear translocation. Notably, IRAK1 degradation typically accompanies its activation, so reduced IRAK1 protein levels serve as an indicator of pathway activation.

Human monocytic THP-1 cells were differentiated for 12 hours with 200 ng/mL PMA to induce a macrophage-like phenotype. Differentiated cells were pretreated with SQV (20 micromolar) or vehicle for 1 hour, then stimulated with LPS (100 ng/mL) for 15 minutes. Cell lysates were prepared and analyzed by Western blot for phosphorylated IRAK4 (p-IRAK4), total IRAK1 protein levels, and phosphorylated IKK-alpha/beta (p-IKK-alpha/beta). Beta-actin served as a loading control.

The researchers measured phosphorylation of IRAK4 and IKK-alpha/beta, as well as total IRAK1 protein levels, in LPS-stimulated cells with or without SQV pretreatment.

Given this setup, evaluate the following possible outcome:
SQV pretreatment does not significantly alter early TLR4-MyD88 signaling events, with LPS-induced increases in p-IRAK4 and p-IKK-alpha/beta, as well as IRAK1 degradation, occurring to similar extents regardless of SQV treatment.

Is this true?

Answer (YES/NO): NO